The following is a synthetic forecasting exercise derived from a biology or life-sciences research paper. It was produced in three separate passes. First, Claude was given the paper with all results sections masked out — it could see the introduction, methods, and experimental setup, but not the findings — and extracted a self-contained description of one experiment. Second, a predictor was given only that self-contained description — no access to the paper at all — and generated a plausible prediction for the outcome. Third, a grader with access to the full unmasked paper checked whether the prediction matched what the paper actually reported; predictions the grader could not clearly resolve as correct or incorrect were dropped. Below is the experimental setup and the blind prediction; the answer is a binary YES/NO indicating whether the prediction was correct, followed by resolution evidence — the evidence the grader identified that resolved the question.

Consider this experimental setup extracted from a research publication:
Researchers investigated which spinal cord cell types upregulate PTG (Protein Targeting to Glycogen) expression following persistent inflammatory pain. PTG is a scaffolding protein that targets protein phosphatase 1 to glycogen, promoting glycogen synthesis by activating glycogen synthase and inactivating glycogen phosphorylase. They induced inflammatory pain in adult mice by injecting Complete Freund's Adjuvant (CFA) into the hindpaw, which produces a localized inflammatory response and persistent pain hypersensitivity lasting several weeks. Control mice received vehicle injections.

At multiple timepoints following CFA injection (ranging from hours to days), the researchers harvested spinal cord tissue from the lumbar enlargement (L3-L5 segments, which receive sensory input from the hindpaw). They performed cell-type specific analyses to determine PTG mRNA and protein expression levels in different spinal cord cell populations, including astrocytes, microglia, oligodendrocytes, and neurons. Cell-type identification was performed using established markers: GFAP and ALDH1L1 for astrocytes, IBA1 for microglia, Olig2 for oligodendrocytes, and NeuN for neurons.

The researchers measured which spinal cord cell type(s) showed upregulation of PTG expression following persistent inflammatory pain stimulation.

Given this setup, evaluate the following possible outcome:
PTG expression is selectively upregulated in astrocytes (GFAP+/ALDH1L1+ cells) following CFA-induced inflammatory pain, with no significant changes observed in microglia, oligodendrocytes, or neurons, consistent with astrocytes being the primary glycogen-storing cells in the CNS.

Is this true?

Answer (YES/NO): YES